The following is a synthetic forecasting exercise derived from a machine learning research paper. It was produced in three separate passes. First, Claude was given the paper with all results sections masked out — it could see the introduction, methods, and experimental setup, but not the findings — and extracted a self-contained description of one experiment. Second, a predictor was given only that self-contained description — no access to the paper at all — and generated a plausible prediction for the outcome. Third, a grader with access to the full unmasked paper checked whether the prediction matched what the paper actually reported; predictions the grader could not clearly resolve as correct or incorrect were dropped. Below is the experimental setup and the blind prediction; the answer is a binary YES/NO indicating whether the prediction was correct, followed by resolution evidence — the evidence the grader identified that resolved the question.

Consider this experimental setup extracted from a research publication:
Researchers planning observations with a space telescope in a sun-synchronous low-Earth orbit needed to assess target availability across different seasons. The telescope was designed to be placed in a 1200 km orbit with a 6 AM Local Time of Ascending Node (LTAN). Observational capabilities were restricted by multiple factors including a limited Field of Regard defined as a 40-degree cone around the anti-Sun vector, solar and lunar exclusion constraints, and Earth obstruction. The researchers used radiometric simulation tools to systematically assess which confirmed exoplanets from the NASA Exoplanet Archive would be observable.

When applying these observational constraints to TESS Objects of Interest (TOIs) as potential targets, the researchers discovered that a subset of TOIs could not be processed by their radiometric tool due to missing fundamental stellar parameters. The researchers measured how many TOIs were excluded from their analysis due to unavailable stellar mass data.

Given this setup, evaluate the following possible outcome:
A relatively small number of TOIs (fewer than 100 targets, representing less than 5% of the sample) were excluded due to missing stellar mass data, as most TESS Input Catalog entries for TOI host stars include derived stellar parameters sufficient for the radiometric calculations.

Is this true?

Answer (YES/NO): NO